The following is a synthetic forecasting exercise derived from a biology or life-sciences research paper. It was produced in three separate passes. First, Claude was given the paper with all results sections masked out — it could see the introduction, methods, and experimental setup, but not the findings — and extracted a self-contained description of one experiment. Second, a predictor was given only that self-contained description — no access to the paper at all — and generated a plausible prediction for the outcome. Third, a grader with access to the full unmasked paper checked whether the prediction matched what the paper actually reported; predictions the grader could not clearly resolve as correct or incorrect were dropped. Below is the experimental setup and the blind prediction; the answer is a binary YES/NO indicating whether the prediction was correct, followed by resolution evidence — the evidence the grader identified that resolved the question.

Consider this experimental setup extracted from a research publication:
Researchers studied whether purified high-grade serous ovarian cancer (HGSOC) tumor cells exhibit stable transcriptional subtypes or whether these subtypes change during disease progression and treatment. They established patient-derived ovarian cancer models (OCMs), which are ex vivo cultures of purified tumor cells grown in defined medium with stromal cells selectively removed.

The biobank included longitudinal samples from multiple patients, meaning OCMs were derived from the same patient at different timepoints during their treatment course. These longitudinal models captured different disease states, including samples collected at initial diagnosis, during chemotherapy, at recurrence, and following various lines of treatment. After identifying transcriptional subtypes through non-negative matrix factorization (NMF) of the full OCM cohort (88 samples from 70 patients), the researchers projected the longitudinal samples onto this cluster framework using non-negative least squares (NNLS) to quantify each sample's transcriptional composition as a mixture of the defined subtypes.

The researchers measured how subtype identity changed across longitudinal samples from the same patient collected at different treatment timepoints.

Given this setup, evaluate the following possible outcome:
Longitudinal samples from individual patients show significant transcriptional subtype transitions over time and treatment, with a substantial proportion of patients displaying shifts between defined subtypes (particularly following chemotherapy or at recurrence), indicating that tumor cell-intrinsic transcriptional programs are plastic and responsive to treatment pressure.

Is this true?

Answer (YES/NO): YES